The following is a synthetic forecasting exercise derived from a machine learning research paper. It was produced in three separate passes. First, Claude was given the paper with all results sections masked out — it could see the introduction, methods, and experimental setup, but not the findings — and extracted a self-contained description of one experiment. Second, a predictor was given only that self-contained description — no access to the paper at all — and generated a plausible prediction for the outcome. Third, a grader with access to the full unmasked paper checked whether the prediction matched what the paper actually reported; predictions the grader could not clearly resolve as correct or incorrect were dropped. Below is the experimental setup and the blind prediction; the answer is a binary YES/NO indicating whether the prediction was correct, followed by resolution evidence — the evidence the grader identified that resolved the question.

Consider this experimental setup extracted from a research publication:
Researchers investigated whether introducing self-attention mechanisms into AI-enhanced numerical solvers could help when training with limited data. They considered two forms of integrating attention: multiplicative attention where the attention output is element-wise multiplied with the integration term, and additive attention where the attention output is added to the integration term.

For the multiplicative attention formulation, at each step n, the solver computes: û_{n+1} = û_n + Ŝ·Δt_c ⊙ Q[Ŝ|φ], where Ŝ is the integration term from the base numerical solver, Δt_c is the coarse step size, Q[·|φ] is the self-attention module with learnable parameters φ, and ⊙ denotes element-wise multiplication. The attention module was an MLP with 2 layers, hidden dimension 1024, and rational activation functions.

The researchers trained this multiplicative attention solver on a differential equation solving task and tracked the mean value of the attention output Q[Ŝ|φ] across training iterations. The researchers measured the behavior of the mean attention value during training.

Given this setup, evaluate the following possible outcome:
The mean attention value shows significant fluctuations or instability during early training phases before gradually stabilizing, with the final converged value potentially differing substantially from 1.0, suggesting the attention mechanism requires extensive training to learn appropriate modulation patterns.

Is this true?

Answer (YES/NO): NO